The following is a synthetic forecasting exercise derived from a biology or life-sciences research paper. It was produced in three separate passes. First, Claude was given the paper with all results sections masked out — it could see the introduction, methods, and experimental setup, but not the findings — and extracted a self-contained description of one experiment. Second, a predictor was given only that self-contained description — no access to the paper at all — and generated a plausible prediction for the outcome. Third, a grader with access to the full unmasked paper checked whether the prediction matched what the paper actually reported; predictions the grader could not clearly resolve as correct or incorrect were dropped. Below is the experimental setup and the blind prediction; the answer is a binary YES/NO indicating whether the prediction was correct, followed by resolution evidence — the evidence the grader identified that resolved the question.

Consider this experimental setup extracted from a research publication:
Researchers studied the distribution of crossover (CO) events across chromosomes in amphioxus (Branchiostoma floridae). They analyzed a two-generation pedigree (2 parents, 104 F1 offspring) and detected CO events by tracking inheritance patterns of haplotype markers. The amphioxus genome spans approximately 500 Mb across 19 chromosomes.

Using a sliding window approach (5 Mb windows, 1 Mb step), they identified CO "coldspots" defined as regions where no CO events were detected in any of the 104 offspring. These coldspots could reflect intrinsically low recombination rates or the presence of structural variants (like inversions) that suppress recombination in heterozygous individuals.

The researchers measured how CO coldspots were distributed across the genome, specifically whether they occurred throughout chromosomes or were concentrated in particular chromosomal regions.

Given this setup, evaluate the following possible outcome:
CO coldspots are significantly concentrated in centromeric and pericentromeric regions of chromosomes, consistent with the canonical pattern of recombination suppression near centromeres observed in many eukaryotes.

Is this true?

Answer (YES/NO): NO